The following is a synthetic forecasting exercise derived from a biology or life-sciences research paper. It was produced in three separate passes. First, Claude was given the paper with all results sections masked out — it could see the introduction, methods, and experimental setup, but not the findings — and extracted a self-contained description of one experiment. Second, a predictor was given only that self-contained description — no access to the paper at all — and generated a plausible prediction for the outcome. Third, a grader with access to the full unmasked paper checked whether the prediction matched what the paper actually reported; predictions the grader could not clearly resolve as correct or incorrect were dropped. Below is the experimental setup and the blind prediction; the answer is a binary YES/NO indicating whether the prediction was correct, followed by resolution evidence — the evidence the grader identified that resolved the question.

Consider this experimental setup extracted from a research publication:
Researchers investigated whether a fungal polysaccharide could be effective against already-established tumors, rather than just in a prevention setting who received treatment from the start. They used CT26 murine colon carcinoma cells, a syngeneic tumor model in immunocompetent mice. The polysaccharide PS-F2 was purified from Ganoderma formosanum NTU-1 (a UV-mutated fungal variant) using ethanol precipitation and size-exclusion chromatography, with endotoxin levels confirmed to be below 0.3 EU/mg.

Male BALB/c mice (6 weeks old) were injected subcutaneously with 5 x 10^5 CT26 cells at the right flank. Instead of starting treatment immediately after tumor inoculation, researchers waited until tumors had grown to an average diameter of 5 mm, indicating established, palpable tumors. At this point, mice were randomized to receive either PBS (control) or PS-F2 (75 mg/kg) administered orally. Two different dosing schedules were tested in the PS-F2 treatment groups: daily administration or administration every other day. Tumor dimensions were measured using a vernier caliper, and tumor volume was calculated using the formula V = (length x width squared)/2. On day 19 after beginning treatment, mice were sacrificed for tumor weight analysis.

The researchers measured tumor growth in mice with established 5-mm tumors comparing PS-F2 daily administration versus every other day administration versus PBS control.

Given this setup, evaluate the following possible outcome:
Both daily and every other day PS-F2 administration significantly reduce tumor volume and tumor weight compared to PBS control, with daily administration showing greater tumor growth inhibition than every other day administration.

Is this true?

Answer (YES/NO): YES